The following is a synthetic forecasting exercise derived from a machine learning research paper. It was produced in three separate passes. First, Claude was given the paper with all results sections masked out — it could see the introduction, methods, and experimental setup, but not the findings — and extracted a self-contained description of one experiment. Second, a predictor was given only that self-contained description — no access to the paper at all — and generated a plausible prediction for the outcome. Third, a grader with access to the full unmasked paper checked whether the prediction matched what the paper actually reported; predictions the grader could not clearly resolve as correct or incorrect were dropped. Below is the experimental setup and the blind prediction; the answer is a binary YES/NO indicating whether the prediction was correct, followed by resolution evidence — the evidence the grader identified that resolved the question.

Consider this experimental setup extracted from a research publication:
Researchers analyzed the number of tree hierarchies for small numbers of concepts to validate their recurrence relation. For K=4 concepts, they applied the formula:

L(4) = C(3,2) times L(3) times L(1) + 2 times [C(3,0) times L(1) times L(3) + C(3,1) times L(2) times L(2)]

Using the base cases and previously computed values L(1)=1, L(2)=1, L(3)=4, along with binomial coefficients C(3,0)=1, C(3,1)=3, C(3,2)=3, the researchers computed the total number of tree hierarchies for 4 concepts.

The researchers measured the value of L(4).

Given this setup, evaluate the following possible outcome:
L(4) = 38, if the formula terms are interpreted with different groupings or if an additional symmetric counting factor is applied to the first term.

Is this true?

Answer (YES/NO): NO